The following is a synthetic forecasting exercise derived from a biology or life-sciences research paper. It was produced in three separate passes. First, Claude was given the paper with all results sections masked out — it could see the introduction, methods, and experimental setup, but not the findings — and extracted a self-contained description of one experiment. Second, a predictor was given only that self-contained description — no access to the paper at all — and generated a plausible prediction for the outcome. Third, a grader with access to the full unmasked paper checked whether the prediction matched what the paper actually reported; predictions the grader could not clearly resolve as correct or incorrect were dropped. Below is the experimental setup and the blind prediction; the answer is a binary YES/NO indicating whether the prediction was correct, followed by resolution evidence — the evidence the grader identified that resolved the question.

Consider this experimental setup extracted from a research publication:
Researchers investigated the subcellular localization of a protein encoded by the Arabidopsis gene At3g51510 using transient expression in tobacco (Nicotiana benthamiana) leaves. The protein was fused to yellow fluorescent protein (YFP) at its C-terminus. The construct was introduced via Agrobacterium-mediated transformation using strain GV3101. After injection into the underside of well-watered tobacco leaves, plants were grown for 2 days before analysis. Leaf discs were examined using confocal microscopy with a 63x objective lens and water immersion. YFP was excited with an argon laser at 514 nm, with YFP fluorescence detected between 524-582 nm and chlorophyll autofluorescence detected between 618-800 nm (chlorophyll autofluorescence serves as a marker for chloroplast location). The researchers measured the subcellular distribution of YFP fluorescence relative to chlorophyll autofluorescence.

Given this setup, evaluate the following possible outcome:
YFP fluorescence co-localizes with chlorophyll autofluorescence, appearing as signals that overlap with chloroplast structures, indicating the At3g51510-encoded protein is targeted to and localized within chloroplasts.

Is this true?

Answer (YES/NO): YES